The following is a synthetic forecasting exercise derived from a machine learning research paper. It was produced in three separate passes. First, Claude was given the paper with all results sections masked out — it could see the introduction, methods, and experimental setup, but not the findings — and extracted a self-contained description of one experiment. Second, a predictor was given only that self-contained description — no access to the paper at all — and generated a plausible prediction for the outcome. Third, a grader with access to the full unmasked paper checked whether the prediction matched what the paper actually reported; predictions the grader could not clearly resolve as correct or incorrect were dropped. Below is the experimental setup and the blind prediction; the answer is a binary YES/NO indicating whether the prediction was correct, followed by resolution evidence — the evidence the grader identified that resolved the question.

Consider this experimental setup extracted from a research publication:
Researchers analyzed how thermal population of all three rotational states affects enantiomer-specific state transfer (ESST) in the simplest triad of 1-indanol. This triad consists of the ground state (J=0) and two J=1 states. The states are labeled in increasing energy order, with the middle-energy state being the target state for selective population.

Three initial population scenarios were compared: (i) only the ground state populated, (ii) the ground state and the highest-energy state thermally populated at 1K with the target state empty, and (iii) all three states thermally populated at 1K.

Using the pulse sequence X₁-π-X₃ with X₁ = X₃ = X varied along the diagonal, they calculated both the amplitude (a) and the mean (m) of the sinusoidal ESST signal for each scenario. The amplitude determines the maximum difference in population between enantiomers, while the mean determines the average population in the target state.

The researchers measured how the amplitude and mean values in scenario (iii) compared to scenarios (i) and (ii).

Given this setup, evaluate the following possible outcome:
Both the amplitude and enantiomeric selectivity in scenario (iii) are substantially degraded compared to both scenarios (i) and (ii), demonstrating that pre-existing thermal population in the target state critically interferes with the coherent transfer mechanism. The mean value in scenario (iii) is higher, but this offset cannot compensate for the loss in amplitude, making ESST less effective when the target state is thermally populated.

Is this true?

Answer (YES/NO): YES